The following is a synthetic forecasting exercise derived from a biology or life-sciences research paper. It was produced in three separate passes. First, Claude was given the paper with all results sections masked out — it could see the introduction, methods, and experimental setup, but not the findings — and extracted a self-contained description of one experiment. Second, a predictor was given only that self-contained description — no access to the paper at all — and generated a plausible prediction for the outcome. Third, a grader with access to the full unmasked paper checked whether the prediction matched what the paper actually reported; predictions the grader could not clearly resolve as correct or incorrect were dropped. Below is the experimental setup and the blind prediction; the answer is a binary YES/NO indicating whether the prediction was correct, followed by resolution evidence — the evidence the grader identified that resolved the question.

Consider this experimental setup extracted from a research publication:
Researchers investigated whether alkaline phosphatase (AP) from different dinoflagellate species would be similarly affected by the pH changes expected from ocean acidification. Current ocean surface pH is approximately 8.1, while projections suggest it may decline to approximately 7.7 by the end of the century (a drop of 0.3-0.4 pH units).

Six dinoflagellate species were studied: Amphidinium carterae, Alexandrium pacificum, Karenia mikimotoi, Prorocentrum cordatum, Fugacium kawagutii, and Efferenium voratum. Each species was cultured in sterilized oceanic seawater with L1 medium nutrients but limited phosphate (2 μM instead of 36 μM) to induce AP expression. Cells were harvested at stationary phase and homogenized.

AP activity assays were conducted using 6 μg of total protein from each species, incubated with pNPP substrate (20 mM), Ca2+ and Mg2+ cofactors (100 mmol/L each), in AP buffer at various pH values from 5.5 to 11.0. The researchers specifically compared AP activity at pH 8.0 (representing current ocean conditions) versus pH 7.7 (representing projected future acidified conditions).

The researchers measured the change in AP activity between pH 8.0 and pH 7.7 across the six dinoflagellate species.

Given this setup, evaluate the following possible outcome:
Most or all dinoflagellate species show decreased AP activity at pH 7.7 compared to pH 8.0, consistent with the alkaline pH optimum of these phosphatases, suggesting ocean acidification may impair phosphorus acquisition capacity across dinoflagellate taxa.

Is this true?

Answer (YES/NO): NO